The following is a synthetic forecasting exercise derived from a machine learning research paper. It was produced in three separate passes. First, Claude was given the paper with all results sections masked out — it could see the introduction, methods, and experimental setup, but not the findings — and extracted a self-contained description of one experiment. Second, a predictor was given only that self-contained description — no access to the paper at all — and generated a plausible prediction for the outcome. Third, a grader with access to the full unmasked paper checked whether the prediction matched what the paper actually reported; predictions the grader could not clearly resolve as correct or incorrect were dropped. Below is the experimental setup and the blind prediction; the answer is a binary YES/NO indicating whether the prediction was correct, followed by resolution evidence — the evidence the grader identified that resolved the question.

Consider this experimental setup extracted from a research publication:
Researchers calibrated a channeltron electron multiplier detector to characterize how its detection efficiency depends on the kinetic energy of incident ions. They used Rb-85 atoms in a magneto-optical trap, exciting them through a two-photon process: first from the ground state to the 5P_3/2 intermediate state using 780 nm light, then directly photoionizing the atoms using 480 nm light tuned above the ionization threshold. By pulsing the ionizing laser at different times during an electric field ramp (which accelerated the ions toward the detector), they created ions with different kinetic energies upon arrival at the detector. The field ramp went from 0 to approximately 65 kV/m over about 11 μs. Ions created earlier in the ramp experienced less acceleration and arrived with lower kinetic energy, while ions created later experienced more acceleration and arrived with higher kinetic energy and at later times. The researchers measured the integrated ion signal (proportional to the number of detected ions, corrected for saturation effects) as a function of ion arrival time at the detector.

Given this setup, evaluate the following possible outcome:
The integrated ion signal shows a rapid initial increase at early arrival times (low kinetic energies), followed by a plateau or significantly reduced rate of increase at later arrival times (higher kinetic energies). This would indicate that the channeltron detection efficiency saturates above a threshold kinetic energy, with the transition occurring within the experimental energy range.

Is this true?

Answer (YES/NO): NO